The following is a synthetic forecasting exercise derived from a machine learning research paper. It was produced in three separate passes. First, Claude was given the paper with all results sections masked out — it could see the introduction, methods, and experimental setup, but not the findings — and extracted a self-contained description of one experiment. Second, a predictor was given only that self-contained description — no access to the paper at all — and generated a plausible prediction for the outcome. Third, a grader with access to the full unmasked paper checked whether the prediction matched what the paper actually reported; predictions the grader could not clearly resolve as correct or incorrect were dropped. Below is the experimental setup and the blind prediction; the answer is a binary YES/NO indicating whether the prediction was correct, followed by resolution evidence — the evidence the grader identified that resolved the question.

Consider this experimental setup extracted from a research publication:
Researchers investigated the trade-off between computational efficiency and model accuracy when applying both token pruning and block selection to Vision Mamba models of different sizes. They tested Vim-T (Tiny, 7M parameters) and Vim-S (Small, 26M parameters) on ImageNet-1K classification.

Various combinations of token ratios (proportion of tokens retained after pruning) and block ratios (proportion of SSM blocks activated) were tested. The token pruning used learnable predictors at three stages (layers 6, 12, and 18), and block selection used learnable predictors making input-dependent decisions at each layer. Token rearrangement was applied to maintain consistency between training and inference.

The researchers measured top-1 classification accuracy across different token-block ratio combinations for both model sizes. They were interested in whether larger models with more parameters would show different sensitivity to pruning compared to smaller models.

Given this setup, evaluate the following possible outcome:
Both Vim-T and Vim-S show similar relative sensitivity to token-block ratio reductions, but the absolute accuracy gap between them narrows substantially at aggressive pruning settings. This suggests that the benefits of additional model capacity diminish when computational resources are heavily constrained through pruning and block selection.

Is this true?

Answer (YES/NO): NO